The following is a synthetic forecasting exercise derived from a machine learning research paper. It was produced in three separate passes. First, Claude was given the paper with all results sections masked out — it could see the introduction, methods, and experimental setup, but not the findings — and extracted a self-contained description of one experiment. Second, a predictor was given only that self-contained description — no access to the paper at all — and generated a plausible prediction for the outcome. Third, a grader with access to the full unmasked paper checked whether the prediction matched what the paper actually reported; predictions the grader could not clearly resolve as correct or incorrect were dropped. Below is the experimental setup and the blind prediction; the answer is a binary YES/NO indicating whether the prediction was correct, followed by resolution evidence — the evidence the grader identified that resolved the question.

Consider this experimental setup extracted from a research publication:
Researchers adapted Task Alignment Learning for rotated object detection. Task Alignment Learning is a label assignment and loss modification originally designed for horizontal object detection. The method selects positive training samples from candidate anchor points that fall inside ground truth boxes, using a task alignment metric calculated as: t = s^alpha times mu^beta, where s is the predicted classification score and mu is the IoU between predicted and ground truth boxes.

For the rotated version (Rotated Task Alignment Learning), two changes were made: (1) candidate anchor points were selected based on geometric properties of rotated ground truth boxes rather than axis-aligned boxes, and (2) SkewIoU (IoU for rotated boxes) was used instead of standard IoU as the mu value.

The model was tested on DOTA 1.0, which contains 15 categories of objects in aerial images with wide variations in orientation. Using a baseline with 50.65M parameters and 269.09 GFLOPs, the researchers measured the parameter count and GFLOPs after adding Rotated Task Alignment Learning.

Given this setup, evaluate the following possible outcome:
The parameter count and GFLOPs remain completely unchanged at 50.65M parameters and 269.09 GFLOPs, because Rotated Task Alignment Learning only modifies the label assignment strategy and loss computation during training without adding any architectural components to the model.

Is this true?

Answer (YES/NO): YES